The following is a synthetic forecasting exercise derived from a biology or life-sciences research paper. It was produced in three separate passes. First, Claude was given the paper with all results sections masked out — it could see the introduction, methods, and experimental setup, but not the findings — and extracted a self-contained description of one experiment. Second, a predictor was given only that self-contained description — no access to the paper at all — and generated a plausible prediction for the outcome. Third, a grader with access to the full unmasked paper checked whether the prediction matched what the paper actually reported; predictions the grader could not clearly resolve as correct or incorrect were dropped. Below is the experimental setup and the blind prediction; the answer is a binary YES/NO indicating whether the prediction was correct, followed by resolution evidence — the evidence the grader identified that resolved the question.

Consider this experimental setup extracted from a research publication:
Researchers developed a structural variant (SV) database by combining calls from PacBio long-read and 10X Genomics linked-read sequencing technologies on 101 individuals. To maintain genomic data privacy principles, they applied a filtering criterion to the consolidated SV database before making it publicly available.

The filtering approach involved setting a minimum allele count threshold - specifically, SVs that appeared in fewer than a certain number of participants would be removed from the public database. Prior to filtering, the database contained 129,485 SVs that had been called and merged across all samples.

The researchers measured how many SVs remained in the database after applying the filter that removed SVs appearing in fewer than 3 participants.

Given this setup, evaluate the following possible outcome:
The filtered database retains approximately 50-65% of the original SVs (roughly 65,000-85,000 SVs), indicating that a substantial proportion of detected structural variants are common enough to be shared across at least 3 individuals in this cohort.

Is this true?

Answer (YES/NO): NO